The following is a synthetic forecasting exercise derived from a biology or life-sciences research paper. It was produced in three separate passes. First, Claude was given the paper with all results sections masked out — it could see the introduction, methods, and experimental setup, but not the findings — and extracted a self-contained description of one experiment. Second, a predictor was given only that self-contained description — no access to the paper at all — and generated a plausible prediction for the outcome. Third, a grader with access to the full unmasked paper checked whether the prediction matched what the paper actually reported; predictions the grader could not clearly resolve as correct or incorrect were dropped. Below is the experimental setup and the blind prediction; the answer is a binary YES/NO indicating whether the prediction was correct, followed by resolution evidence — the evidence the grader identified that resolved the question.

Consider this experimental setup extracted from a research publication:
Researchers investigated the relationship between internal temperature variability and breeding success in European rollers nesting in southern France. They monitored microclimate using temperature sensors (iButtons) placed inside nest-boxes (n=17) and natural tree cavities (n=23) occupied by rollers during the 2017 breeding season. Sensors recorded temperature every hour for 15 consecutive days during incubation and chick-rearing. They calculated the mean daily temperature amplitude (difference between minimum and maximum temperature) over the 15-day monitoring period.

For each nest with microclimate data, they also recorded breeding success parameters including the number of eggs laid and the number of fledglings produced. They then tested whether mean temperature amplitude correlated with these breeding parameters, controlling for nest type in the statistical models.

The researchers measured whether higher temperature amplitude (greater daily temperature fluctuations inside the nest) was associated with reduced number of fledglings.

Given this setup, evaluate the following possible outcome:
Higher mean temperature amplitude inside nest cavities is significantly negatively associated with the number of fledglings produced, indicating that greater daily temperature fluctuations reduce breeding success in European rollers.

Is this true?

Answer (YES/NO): NO